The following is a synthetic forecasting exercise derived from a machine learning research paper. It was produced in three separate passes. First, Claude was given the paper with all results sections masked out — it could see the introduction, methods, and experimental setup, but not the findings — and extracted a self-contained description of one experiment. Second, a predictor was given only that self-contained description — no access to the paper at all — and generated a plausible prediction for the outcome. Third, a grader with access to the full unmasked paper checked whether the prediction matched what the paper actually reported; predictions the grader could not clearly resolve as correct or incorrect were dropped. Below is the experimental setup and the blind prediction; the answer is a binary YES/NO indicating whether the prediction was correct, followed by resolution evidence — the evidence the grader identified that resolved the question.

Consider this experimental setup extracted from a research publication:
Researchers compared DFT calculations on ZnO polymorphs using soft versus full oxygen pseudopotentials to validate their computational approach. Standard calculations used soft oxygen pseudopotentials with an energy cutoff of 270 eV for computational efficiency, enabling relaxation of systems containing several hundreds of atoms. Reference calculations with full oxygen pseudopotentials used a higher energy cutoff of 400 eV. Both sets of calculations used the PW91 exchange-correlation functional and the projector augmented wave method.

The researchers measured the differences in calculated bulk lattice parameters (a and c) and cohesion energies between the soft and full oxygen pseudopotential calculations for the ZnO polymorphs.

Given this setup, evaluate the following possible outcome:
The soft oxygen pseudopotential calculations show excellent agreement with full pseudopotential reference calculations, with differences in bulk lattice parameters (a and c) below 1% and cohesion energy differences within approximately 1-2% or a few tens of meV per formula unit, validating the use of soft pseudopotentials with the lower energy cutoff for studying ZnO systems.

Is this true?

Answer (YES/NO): YES